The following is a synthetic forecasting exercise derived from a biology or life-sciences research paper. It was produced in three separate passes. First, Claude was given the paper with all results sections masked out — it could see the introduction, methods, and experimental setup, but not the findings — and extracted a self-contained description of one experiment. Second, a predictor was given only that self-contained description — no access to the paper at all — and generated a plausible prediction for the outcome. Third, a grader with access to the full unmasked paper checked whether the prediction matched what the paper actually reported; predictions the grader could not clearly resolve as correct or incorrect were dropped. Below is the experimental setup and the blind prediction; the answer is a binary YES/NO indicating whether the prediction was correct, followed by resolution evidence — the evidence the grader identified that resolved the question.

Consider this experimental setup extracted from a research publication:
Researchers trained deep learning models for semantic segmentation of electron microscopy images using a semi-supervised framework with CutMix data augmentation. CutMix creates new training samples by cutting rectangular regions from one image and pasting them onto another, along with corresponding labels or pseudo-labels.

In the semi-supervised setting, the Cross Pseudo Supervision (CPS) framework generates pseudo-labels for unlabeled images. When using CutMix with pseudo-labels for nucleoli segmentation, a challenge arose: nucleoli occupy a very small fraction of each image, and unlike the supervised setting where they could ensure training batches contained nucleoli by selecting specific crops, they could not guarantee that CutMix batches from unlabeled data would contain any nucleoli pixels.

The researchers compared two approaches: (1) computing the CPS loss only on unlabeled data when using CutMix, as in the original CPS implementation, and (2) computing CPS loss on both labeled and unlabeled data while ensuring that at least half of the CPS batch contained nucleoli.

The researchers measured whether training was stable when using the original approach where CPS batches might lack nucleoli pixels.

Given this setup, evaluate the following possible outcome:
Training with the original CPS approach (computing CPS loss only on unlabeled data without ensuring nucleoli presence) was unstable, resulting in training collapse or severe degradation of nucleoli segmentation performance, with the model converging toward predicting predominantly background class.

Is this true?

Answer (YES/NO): YES